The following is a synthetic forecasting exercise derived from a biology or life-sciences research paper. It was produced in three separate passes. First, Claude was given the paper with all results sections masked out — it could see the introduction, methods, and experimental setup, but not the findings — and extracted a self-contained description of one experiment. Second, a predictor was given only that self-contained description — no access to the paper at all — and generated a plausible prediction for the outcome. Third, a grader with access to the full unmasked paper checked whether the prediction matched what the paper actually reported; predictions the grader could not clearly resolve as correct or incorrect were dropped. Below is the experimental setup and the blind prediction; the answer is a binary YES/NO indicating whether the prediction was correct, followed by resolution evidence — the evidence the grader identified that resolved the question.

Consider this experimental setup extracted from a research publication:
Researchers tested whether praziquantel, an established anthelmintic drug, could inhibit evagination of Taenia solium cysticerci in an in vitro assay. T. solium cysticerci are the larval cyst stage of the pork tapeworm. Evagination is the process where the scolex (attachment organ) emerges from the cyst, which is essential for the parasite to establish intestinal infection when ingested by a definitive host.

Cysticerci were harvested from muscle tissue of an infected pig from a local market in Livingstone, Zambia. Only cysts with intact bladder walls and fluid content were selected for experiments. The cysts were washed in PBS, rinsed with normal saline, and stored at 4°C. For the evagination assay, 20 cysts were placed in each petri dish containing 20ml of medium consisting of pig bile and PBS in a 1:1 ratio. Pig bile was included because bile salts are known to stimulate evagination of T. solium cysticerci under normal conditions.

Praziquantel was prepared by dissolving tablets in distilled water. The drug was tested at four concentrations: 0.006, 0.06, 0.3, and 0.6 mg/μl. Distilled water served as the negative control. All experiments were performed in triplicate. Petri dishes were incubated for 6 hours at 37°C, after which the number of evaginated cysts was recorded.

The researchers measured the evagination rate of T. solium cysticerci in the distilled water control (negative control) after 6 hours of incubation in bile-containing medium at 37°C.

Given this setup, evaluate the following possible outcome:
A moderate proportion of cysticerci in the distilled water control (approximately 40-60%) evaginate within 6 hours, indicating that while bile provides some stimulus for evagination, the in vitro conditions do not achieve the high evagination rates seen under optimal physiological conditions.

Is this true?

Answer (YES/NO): NO